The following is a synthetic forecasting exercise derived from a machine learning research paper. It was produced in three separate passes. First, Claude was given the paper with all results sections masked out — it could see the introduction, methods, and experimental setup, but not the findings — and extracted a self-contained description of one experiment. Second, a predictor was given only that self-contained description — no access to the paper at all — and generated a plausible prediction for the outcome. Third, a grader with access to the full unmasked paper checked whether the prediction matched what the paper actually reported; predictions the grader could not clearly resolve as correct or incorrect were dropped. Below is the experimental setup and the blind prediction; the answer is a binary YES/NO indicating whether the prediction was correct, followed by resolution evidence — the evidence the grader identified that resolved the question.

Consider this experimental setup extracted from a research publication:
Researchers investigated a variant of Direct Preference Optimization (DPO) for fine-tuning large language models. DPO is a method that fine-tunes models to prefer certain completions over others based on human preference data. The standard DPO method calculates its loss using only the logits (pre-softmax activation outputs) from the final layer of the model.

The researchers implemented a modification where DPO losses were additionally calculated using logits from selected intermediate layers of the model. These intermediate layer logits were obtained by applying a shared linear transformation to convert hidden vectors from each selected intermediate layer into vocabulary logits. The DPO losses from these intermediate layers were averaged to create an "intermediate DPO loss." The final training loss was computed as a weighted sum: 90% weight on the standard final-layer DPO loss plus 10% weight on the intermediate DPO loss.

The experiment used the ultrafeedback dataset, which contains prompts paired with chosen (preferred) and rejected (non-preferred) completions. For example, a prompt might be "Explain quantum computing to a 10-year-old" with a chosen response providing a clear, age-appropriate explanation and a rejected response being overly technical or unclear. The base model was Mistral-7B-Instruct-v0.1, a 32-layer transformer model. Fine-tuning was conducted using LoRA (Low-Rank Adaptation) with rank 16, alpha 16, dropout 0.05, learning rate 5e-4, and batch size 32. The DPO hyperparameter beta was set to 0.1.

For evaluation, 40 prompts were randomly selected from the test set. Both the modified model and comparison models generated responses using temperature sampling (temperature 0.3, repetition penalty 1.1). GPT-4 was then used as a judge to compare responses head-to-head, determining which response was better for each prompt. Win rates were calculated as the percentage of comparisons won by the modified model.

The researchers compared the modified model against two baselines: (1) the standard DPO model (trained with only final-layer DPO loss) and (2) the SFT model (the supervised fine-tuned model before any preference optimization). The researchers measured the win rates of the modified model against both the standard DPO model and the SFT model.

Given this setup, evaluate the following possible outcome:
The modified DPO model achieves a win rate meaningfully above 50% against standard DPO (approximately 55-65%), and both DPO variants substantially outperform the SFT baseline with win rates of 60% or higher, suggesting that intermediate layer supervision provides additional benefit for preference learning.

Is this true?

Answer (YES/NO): NO